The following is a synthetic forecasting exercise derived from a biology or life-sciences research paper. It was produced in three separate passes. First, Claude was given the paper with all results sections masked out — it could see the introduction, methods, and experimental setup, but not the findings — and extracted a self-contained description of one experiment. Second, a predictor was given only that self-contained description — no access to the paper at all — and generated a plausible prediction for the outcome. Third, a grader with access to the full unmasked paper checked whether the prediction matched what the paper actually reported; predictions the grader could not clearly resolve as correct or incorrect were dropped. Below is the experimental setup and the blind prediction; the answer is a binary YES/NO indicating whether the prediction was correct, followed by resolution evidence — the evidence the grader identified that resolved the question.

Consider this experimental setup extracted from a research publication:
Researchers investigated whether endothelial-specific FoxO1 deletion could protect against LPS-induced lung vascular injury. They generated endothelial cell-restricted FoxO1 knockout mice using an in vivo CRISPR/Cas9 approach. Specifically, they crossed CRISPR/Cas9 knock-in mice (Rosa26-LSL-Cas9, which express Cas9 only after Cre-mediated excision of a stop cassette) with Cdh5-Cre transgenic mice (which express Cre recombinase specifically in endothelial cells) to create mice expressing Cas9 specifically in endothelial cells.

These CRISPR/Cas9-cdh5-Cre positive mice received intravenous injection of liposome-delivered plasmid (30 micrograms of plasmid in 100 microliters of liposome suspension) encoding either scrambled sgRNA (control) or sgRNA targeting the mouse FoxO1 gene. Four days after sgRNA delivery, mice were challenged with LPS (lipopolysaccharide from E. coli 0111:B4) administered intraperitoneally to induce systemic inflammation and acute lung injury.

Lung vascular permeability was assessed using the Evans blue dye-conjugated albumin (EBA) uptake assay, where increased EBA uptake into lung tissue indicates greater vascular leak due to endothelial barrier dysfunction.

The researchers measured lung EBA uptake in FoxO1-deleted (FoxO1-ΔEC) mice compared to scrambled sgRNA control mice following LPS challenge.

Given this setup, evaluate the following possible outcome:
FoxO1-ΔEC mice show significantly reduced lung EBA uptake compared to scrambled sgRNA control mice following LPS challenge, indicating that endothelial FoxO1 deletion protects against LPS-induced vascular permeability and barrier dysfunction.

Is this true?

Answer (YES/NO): YES